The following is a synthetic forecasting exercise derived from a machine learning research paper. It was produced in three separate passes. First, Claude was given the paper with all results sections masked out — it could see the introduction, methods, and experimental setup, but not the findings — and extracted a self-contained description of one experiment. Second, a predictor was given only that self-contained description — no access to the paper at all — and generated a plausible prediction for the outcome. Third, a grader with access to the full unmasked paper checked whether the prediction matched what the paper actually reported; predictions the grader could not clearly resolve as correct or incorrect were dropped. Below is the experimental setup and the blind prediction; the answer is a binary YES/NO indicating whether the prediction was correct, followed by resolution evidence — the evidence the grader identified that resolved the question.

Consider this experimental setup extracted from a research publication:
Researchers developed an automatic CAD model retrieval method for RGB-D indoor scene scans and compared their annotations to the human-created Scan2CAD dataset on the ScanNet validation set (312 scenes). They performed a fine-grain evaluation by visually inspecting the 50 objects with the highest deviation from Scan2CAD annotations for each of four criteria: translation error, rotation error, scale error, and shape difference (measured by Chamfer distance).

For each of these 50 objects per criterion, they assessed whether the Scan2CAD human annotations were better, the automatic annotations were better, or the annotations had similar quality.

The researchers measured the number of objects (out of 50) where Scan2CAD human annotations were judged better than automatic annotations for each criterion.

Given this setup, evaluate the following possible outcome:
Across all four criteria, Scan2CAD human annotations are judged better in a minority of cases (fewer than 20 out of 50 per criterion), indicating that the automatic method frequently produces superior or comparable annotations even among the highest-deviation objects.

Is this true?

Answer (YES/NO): NO